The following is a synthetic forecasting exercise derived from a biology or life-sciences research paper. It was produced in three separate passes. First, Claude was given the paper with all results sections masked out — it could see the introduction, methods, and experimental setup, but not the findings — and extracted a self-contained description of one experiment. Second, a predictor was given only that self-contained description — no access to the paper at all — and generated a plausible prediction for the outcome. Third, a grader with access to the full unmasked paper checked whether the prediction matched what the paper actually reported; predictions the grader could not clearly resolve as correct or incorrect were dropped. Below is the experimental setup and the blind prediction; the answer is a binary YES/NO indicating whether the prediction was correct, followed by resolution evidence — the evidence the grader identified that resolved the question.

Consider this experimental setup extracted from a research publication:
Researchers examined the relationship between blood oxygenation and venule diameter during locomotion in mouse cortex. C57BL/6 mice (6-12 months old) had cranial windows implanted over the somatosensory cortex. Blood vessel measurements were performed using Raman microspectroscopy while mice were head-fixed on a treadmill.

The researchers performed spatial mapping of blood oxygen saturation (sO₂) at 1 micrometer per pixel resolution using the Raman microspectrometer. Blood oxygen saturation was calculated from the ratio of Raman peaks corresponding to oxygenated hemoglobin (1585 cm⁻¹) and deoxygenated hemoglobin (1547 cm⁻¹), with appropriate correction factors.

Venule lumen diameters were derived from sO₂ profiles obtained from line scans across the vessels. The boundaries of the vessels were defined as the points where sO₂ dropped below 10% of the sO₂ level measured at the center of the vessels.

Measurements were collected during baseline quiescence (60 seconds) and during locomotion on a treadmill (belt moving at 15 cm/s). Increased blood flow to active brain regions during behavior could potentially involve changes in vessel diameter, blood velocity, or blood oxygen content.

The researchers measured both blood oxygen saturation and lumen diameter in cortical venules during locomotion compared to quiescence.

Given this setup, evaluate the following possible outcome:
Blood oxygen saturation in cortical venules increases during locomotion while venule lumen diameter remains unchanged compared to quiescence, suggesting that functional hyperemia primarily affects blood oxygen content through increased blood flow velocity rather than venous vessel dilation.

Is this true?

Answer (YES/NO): NO